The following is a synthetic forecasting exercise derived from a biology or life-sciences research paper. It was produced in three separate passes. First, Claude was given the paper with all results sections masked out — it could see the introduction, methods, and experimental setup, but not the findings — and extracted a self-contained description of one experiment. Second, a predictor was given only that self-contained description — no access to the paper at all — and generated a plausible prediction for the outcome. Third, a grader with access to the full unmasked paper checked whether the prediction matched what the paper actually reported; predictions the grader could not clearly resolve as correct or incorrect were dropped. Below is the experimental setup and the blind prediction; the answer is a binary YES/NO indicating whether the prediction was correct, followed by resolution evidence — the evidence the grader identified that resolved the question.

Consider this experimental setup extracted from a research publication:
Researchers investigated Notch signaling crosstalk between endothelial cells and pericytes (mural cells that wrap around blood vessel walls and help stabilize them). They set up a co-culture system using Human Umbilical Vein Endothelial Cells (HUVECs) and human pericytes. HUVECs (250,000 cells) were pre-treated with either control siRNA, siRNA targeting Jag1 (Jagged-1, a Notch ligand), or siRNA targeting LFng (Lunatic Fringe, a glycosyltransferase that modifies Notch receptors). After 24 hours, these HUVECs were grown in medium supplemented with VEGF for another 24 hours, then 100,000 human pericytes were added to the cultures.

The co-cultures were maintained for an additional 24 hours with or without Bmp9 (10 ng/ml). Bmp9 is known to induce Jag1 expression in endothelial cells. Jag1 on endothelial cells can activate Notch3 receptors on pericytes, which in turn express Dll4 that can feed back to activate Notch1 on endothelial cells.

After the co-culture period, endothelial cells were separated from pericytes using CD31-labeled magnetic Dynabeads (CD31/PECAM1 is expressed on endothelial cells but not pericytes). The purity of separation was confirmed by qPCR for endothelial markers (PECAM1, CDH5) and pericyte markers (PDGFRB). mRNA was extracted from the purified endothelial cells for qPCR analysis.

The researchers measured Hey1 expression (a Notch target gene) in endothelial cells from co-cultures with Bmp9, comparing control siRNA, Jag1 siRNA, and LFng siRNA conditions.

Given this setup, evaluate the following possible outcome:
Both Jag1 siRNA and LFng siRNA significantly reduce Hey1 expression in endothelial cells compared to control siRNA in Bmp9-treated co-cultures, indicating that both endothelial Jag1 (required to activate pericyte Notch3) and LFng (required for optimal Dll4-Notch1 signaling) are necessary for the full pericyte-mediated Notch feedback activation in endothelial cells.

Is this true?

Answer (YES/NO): NO